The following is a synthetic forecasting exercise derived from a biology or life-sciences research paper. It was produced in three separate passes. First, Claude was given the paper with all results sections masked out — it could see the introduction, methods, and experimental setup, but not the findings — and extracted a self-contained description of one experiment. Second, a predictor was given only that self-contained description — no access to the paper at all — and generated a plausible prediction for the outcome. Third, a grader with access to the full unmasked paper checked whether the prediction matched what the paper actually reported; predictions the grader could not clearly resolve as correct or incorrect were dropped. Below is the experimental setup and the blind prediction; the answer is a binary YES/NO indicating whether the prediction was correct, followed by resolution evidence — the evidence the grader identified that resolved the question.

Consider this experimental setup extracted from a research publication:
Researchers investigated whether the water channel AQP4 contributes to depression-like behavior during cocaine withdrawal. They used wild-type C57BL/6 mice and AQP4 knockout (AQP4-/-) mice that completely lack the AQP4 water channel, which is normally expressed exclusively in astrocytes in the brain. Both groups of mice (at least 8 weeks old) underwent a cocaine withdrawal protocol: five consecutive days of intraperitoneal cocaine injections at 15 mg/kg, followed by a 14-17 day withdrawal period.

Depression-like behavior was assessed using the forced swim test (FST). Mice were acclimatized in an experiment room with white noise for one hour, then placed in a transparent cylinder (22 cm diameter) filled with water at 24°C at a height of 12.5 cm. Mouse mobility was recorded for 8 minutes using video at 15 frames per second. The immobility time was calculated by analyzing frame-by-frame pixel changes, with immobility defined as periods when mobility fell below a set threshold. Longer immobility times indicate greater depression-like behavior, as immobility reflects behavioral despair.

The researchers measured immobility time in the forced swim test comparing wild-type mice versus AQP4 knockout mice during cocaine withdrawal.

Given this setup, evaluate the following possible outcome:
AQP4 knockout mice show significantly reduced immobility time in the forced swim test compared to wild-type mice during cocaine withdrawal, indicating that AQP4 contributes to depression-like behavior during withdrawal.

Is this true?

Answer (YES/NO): YES